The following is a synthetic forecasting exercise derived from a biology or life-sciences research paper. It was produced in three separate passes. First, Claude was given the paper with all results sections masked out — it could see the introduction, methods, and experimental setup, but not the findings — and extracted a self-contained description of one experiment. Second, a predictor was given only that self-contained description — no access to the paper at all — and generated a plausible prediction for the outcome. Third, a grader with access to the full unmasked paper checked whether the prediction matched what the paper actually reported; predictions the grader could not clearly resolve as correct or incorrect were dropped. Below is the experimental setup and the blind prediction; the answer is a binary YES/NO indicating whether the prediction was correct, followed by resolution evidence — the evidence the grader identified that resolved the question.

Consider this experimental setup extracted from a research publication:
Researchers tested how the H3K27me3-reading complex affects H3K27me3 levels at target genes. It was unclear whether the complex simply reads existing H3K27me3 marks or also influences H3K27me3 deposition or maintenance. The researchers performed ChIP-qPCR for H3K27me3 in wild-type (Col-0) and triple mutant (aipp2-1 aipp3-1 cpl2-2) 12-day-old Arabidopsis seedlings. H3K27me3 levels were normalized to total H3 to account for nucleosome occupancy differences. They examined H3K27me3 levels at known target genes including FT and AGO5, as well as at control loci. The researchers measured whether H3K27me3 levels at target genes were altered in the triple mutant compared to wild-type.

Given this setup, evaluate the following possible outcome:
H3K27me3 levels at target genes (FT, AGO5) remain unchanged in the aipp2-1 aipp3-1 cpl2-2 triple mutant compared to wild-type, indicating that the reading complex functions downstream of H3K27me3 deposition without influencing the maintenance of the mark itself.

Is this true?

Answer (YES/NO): YES